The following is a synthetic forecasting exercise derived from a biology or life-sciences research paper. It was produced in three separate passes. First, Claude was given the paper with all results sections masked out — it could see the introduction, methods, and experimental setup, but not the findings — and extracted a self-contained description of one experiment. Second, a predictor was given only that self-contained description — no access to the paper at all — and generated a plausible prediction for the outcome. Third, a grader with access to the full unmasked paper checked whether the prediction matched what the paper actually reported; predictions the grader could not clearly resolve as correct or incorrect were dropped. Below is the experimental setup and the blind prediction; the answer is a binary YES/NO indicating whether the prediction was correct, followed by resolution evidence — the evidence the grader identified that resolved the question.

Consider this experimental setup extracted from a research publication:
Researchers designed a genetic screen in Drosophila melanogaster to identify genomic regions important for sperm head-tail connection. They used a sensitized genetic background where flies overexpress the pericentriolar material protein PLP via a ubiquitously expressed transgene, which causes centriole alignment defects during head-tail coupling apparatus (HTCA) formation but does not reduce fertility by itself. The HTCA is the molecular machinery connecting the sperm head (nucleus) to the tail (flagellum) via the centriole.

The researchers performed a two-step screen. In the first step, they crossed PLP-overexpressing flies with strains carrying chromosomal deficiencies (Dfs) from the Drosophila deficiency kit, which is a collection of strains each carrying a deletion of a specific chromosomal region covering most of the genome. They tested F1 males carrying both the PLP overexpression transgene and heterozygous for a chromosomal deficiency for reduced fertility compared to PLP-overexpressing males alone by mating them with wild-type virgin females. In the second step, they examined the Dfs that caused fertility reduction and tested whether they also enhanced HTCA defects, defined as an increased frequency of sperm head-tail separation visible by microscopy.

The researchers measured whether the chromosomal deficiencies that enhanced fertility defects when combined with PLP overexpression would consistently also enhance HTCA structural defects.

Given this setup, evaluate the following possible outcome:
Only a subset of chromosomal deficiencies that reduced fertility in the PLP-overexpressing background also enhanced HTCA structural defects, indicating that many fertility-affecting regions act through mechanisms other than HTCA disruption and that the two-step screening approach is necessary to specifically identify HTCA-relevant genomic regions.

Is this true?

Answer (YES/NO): YES